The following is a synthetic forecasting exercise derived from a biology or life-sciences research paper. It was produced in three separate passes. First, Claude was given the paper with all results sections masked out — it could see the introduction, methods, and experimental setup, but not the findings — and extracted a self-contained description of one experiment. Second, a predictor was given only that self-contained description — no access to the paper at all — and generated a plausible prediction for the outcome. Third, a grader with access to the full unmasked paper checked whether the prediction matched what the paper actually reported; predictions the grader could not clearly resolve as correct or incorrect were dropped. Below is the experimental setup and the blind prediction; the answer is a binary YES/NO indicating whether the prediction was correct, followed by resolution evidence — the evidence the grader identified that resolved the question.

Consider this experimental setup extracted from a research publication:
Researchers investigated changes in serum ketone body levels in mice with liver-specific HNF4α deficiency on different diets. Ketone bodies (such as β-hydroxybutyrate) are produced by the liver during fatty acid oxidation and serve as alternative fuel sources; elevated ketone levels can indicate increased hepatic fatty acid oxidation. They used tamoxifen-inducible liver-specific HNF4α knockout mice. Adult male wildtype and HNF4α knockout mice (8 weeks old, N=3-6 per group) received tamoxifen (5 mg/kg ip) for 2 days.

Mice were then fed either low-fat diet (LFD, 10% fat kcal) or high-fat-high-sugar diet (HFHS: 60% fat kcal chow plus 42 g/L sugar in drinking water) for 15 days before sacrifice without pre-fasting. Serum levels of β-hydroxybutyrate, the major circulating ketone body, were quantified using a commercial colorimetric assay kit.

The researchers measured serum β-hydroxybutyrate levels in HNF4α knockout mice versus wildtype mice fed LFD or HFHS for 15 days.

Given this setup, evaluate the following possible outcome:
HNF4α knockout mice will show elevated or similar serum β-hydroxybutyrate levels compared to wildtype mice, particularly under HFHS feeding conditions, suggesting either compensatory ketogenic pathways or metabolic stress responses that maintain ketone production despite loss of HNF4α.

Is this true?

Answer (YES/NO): YES